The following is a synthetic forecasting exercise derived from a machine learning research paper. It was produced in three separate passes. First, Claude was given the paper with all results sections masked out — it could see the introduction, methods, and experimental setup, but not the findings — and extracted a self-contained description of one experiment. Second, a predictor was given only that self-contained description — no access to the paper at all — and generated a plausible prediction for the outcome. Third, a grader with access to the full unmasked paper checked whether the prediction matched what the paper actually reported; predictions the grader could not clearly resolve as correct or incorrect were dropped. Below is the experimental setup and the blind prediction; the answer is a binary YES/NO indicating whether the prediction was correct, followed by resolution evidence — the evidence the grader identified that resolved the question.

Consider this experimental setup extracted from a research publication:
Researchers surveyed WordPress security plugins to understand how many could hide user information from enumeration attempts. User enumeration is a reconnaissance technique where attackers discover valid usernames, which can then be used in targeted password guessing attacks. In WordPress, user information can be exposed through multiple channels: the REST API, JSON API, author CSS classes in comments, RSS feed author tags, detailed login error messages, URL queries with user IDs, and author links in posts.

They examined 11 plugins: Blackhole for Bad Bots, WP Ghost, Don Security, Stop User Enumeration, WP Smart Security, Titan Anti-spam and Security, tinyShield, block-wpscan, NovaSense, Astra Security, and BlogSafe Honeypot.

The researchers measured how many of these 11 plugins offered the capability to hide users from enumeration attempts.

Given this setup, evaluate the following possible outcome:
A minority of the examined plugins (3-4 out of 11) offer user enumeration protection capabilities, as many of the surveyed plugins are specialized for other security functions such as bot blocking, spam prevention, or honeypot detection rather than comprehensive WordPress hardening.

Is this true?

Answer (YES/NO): YES